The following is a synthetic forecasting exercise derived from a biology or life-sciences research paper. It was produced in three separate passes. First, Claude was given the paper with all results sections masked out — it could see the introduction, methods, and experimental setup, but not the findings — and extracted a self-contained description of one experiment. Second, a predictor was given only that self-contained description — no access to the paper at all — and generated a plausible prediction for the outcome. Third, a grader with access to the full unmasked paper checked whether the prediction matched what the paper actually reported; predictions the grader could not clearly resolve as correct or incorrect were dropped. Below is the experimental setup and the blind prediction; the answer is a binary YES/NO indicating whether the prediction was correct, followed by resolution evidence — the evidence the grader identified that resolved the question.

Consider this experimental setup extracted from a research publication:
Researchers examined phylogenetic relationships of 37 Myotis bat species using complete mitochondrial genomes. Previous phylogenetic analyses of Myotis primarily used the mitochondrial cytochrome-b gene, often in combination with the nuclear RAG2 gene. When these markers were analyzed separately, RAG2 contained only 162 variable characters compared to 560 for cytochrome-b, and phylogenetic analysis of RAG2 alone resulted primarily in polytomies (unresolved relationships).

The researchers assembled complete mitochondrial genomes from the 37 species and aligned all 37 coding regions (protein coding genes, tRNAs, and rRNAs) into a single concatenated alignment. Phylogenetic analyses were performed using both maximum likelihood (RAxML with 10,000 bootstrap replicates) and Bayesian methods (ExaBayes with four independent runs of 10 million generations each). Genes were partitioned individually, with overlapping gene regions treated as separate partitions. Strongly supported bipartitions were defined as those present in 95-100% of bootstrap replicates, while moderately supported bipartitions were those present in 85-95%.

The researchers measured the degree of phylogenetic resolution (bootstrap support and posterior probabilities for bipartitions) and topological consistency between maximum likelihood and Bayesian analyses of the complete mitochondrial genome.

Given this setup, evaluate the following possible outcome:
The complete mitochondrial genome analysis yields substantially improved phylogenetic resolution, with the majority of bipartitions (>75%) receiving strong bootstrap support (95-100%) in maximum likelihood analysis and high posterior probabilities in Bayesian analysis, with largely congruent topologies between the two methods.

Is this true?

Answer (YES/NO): YES